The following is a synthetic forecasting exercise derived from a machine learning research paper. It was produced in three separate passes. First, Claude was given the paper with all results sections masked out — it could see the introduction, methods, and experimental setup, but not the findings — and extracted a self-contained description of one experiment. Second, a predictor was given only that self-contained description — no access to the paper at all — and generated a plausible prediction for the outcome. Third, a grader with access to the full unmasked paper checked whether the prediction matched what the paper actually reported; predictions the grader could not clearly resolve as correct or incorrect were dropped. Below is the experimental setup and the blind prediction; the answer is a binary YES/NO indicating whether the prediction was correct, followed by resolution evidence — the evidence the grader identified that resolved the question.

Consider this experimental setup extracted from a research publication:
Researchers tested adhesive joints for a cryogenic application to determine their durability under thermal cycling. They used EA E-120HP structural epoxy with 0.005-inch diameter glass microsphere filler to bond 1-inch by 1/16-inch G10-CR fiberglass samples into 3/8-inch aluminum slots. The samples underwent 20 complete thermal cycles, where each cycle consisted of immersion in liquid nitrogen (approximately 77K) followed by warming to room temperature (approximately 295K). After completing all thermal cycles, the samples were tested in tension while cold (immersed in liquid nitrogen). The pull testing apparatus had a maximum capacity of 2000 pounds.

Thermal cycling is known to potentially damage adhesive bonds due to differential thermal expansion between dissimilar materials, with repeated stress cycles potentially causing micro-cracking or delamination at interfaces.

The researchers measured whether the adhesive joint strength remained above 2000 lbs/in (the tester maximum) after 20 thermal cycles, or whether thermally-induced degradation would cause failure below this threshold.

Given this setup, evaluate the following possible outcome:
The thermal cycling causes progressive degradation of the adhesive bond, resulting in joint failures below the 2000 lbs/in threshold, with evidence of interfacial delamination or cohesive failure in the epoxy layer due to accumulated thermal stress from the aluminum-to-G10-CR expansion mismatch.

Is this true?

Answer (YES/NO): NO